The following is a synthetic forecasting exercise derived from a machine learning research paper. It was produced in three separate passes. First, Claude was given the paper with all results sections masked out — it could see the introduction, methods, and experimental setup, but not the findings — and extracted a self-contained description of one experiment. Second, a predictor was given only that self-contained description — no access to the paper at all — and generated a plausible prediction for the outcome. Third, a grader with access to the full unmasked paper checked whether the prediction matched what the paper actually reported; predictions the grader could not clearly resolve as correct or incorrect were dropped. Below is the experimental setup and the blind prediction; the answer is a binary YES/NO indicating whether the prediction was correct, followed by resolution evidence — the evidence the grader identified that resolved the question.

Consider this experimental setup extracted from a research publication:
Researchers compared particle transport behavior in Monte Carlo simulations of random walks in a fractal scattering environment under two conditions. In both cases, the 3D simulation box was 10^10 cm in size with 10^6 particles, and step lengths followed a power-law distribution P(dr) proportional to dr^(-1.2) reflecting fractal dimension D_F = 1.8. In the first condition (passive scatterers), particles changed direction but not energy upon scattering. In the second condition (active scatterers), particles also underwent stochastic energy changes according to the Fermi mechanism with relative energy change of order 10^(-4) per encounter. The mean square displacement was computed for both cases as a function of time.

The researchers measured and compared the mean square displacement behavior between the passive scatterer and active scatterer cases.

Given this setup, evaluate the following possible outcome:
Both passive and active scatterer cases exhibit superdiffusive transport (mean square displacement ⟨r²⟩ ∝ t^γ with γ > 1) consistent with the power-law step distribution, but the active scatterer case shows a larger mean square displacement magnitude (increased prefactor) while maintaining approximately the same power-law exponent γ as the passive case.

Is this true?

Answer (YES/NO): NO